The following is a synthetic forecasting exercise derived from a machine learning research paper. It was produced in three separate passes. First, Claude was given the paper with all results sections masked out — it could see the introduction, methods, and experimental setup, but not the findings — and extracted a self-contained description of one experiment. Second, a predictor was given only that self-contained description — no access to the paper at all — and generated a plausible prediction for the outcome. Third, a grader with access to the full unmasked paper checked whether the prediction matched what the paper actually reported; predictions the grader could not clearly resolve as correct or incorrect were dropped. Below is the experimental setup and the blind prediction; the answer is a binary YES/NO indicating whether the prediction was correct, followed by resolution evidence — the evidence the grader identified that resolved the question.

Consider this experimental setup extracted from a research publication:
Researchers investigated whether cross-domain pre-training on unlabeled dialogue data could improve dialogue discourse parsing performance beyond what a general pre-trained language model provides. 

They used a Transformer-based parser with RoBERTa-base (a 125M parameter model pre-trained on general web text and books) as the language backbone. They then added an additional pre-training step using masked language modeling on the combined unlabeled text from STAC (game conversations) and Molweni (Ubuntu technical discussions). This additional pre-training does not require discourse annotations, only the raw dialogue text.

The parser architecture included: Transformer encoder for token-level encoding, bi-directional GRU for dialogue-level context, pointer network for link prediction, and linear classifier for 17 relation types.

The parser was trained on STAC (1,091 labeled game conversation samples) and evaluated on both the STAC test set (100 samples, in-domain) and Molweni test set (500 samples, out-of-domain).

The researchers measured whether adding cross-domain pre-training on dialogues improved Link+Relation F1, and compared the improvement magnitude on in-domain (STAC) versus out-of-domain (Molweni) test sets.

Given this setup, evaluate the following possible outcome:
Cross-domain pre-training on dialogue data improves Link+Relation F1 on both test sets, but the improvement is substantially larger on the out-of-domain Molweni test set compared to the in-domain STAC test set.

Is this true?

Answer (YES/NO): YES